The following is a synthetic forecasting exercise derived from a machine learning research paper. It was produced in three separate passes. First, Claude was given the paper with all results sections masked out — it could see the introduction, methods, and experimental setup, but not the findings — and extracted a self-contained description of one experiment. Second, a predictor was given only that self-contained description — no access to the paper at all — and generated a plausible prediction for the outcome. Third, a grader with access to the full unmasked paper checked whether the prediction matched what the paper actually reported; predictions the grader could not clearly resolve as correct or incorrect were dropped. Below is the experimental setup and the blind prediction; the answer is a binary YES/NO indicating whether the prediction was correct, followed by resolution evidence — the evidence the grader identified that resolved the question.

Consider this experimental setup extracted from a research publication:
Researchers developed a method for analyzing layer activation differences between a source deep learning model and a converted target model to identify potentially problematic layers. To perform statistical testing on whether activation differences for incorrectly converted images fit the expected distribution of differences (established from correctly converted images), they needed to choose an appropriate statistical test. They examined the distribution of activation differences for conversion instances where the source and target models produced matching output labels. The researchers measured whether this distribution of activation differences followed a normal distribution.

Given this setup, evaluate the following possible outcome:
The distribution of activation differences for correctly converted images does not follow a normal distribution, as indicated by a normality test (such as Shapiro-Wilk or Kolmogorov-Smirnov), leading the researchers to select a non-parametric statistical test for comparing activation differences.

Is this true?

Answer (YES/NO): YES